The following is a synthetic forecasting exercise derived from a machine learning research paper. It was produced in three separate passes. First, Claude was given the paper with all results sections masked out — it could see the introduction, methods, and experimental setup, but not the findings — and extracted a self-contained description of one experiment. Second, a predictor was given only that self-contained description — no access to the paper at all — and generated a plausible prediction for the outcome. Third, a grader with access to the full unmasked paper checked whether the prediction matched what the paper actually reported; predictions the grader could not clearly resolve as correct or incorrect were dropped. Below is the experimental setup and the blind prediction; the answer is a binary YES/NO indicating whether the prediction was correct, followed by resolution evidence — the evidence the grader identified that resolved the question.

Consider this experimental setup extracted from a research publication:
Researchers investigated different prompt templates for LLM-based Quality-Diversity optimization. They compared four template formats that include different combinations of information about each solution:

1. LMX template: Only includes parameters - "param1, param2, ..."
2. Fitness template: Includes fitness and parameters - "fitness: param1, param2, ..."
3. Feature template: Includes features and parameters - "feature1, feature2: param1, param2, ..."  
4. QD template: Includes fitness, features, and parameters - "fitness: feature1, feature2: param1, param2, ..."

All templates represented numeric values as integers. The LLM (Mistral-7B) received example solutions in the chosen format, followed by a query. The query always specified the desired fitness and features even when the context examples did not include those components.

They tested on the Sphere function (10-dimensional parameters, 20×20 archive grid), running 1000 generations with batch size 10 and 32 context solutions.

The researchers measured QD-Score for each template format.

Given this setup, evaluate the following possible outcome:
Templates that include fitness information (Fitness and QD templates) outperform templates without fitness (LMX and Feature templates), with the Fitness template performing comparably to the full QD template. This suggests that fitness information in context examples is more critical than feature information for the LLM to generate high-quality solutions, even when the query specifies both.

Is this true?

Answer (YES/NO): NO